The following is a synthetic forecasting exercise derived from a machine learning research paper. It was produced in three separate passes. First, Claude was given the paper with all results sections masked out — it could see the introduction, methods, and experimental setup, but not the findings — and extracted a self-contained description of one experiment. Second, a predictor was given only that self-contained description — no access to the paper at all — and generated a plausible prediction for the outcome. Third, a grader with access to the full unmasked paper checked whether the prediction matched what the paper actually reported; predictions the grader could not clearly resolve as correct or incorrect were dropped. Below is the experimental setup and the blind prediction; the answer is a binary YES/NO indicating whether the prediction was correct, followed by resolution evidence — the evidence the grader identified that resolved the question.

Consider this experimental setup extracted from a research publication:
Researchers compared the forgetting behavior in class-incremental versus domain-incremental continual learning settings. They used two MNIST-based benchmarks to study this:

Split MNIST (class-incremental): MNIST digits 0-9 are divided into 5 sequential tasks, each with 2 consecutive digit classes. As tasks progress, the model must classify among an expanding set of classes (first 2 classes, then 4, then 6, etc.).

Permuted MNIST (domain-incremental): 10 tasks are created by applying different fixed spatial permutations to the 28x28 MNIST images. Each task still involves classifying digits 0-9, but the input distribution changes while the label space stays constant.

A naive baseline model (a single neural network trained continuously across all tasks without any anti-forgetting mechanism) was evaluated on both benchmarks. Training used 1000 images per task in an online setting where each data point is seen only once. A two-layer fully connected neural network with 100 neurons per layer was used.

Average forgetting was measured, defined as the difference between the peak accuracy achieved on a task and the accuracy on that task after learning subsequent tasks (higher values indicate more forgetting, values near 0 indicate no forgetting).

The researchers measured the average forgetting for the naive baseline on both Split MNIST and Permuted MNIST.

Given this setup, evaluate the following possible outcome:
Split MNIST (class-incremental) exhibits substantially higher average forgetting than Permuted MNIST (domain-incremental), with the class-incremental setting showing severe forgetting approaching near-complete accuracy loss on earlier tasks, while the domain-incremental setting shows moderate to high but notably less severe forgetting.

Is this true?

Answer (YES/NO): NO